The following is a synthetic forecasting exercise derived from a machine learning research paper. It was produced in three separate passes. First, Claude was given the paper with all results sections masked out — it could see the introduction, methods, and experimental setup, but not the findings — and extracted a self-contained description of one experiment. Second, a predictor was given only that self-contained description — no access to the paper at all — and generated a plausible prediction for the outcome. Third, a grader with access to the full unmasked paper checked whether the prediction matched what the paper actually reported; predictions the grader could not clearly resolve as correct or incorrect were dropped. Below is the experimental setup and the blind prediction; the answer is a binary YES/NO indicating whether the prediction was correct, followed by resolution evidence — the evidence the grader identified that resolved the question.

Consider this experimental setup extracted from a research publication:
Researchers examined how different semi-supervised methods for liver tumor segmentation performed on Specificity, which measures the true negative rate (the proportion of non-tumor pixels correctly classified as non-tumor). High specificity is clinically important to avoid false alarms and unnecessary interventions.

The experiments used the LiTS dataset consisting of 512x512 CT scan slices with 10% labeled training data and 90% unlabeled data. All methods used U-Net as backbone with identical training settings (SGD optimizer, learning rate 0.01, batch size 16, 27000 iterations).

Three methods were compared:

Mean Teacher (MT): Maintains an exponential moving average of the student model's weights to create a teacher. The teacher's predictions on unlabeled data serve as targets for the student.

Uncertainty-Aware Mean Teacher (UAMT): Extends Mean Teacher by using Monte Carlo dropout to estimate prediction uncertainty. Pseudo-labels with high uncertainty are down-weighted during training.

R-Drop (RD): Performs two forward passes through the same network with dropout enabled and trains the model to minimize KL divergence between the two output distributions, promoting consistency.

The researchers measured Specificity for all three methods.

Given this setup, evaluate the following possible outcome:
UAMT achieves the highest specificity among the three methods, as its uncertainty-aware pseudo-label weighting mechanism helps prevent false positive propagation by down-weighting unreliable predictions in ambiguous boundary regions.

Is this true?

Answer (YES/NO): NO